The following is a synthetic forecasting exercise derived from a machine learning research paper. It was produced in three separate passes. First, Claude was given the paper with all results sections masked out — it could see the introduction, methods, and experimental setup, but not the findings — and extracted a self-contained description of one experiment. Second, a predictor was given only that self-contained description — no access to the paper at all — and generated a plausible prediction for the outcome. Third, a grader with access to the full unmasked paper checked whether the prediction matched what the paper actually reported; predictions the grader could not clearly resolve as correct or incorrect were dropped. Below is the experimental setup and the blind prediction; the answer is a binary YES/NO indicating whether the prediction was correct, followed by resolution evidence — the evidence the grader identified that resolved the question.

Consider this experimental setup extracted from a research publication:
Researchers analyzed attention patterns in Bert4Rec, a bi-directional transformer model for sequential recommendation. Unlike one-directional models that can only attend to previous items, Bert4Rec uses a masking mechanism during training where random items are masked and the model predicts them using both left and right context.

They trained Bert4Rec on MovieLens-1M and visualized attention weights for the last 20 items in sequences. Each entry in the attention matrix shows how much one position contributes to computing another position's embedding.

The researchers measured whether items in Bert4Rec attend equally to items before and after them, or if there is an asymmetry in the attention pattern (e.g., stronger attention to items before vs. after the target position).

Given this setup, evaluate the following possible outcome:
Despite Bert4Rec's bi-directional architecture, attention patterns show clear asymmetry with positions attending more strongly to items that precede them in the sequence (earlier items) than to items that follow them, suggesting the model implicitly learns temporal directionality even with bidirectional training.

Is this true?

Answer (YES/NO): NO